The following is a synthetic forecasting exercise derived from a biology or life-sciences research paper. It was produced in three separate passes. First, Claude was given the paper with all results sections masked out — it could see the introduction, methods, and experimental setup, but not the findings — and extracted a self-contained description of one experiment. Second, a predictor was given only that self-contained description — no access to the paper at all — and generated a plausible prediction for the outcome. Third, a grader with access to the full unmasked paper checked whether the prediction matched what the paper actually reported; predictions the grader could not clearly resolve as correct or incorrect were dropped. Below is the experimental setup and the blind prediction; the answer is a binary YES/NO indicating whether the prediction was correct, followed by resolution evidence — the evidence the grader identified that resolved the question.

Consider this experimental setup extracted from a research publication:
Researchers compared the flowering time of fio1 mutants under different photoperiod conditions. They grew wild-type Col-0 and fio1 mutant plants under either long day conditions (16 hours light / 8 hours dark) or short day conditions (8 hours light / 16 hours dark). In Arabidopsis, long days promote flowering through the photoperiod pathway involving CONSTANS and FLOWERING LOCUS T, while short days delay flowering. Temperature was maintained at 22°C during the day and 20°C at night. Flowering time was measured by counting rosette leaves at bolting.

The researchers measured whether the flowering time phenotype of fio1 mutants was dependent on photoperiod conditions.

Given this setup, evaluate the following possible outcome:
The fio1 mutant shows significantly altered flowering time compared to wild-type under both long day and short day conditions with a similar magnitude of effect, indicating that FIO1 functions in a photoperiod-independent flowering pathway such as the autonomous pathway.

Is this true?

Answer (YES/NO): NO